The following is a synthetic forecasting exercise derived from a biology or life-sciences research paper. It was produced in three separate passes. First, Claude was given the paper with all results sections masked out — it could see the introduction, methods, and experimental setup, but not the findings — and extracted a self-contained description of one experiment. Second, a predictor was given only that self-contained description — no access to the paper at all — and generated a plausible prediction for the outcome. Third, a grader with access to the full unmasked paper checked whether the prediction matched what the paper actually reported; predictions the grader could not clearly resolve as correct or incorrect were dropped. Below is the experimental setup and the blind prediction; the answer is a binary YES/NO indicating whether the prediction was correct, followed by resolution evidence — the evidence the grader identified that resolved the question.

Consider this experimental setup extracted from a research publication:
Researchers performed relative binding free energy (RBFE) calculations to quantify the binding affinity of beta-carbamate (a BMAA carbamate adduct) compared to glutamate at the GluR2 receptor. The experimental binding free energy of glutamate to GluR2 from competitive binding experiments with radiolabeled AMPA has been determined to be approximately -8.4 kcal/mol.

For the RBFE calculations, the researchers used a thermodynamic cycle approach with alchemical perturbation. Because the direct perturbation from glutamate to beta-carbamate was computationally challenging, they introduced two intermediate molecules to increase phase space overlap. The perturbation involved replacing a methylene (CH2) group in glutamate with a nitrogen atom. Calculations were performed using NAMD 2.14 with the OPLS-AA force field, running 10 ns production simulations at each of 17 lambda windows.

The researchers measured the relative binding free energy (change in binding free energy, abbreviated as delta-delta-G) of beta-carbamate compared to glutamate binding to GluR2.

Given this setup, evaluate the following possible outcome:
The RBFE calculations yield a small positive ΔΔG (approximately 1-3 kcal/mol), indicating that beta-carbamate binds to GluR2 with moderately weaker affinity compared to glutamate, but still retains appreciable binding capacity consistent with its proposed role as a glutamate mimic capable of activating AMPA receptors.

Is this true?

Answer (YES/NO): NO